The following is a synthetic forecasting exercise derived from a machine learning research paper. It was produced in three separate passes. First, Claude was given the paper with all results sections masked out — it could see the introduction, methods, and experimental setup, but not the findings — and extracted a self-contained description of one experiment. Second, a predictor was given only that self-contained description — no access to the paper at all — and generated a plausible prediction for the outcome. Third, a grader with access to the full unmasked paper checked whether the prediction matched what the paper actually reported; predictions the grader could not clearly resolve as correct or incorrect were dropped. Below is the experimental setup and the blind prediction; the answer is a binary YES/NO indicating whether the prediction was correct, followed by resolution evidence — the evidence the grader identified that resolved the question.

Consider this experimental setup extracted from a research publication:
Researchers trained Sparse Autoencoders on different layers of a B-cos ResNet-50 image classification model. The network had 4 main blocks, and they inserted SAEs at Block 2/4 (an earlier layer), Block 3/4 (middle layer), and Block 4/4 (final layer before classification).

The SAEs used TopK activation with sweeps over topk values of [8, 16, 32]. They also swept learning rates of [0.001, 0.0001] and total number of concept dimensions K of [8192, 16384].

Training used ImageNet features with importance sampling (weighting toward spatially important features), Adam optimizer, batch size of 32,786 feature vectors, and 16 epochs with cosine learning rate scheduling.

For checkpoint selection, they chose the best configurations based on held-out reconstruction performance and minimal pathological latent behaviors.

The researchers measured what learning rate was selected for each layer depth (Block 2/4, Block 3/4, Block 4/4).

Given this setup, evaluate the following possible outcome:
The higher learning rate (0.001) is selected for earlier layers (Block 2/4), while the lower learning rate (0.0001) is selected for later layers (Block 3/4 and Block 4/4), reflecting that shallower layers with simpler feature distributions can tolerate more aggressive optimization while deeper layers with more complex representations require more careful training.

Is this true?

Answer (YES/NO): NO